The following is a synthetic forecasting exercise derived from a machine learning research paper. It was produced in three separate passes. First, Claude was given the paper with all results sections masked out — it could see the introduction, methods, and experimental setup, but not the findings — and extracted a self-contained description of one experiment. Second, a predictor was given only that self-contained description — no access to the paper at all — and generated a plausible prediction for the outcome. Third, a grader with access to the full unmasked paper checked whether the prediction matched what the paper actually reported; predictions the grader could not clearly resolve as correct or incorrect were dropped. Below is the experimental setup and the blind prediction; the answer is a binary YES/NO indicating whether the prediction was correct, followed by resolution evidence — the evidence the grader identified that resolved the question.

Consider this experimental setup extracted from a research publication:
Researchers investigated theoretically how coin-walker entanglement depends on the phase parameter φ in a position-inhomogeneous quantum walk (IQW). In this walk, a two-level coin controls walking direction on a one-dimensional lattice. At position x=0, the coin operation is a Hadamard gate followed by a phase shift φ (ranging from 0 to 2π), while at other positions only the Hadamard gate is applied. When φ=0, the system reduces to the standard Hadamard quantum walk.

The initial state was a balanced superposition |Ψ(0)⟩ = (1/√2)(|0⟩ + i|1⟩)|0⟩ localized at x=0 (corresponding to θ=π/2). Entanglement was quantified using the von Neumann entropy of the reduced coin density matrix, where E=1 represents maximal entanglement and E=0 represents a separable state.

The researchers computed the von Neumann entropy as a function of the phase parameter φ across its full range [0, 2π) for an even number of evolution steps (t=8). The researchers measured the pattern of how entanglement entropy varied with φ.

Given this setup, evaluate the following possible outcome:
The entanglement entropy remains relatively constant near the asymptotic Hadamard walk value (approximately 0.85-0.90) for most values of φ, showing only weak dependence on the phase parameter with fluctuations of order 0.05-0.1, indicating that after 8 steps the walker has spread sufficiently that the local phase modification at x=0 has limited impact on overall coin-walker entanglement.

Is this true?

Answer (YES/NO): NO